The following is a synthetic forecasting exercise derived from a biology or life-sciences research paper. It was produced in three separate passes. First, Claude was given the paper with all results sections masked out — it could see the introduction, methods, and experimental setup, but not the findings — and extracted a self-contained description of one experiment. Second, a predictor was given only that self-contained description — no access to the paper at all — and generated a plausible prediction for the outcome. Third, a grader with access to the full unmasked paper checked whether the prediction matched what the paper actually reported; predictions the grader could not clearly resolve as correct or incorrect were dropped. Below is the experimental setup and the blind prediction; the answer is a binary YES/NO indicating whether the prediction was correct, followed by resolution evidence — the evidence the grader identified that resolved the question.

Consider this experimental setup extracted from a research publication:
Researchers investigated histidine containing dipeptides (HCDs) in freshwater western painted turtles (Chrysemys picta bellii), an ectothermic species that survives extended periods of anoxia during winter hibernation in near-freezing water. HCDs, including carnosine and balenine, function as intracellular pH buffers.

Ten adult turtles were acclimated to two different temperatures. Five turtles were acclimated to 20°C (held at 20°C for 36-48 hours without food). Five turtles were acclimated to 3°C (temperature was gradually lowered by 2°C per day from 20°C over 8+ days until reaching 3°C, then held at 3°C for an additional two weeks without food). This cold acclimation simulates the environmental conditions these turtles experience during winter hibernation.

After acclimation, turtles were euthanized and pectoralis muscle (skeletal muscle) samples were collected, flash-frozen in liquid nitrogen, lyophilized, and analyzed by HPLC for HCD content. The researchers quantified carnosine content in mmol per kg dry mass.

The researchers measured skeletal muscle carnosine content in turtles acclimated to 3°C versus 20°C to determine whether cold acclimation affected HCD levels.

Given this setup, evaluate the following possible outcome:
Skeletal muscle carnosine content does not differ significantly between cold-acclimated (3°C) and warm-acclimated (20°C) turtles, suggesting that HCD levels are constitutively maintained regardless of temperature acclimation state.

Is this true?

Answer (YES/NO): NO